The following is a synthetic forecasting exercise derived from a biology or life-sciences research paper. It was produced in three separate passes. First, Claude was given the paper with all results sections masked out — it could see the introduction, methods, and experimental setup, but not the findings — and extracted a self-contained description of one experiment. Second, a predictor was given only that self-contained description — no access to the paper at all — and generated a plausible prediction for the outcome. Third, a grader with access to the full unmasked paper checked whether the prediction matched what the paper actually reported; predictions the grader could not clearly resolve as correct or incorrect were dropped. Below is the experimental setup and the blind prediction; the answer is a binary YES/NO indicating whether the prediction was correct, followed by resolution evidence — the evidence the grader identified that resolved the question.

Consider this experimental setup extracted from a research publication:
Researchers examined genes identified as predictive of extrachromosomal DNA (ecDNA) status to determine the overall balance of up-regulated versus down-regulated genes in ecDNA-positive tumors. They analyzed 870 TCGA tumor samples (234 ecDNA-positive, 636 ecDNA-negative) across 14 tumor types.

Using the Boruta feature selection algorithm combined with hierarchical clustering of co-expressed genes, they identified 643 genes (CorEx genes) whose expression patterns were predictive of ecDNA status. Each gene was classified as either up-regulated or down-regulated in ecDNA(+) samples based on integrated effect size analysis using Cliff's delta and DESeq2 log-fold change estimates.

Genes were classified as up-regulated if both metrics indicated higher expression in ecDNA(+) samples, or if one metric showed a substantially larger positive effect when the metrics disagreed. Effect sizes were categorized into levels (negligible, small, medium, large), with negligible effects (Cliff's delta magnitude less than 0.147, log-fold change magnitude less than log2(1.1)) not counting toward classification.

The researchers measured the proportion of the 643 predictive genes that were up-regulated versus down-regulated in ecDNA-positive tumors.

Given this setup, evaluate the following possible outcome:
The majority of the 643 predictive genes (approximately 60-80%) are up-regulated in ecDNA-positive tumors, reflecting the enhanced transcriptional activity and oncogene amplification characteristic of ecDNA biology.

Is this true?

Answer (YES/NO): NO